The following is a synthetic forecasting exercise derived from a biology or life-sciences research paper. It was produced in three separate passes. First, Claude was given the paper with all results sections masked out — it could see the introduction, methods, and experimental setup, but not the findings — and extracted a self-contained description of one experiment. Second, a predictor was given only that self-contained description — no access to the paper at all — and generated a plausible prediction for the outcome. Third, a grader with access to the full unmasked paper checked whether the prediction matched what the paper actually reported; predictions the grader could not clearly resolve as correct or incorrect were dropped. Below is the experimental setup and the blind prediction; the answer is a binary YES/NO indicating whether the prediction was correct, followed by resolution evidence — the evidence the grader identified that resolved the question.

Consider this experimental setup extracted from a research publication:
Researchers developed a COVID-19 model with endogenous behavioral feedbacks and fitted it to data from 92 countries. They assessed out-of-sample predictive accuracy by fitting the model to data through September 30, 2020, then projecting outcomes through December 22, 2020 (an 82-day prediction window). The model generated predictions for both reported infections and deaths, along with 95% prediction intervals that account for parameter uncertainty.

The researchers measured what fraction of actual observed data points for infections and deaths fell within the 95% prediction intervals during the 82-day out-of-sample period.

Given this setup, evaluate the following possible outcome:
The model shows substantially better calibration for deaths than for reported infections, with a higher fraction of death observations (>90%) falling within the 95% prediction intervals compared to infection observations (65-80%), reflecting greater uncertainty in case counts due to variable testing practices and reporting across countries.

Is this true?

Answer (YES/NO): NO